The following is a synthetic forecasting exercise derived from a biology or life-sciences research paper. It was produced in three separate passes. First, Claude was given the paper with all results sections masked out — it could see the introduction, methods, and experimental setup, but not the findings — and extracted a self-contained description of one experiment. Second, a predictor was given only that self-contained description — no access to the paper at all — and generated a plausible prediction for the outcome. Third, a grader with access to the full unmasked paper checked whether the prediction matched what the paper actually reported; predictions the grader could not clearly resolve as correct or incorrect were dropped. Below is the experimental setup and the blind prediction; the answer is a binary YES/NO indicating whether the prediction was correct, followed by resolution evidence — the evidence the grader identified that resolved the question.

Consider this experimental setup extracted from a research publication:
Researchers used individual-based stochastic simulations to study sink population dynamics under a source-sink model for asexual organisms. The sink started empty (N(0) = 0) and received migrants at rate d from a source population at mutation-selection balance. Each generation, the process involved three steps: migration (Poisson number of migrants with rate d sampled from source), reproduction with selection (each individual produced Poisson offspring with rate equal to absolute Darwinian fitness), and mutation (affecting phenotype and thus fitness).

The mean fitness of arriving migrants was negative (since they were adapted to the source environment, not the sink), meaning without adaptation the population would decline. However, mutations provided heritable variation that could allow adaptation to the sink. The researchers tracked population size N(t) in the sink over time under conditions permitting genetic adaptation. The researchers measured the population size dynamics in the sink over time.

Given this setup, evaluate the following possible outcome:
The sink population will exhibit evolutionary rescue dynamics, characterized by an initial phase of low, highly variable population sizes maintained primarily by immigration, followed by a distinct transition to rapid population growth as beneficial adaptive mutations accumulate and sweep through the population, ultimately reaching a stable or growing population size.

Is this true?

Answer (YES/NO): YES